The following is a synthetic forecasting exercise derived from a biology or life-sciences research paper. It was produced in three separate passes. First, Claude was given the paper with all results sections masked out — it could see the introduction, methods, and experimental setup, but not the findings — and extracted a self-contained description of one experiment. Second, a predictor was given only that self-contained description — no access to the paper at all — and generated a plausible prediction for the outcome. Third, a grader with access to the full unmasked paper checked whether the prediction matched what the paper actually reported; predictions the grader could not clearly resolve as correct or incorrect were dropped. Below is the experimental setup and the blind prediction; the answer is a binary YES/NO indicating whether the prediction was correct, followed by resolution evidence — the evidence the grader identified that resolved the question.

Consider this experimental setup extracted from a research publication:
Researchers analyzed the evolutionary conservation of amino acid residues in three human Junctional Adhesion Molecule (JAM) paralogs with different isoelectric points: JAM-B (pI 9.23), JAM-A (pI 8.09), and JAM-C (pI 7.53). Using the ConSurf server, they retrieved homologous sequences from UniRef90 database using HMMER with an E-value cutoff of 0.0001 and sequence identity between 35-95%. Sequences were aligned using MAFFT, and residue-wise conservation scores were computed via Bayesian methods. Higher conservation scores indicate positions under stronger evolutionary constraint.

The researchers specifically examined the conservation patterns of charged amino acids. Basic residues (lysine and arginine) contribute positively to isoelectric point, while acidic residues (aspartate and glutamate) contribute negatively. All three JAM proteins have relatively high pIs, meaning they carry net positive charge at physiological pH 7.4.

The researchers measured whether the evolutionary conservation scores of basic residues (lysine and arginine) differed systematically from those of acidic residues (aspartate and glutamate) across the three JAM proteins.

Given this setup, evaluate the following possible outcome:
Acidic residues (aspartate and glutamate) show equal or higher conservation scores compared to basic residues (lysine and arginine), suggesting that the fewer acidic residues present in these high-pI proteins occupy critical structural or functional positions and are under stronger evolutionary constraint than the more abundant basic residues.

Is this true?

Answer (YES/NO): NO